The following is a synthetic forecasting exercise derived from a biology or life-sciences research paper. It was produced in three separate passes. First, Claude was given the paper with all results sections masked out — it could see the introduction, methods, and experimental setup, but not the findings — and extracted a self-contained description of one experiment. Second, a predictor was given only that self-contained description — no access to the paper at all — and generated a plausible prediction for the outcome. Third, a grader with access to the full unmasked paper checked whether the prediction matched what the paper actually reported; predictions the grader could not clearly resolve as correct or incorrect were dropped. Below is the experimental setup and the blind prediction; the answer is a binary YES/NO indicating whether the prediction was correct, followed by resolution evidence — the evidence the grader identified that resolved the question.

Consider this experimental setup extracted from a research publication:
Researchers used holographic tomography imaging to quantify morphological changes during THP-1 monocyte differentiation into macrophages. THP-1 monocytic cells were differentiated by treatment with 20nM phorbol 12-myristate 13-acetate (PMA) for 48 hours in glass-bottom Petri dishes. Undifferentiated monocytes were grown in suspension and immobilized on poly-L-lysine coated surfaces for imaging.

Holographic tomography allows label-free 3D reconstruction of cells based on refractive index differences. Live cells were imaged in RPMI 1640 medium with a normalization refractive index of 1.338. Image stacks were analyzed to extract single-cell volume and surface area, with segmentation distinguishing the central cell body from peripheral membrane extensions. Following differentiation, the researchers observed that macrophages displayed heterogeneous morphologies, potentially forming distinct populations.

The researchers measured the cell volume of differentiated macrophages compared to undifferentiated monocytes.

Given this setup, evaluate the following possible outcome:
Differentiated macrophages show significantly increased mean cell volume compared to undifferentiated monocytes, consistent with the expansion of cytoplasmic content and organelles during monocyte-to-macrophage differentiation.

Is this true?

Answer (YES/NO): YES